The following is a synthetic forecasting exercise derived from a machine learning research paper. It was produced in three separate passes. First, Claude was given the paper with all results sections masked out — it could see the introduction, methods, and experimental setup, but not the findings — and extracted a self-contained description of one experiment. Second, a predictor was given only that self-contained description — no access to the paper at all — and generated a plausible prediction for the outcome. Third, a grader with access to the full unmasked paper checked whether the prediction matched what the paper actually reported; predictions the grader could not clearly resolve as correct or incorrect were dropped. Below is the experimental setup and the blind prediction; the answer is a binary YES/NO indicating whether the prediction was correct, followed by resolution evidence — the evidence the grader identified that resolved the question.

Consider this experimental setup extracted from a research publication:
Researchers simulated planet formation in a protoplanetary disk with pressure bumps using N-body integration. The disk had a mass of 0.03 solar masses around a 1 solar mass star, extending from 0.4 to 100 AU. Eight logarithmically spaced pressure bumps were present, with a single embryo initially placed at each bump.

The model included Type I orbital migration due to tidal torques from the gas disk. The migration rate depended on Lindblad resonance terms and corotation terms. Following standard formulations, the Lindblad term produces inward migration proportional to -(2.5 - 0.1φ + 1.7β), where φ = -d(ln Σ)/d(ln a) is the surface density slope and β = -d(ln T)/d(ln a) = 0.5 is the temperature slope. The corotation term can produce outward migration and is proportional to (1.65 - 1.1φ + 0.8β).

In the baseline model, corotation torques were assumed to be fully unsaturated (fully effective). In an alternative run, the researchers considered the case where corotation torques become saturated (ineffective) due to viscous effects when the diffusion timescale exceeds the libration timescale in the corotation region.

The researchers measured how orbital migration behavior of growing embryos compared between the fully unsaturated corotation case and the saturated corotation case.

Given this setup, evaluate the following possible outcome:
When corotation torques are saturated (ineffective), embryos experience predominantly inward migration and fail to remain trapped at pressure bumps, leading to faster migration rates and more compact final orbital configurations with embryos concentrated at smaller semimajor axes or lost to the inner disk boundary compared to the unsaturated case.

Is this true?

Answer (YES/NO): YES